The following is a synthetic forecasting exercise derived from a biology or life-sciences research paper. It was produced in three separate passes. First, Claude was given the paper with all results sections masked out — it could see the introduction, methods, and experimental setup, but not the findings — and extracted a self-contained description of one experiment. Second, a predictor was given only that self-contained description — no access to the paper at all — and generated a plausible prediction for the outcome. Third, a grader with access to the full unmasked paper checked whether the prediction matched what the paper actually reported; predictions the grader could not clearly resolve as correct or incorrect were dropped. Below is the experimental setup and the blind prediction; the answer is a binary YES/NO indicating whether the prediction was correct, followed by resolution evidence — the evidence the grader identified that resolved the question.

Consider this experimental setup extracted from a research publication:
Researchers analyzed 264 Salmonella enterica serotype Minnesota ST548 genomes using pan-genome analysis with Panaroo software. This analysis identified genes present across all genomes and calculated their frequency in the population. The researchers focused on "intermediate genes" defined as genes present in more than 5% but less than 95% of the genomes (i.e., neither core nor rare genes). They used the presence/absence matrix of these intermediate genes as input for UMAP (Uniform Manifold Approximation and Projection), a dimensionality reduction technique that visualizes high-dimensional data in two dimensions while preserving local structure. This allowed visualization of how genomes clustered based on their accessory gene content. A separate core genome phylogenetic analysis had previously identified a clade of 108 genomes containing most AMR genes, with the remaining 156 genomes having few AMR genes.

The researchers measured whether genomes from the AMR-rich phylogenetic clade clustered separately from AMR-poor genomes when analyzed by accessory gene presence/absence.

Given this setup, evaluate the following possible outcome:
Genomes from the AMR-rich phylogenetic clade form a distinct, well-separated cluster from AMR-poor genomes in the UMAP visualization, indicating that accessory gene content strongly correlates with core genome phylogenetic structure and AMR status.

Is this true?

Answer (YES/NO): YES